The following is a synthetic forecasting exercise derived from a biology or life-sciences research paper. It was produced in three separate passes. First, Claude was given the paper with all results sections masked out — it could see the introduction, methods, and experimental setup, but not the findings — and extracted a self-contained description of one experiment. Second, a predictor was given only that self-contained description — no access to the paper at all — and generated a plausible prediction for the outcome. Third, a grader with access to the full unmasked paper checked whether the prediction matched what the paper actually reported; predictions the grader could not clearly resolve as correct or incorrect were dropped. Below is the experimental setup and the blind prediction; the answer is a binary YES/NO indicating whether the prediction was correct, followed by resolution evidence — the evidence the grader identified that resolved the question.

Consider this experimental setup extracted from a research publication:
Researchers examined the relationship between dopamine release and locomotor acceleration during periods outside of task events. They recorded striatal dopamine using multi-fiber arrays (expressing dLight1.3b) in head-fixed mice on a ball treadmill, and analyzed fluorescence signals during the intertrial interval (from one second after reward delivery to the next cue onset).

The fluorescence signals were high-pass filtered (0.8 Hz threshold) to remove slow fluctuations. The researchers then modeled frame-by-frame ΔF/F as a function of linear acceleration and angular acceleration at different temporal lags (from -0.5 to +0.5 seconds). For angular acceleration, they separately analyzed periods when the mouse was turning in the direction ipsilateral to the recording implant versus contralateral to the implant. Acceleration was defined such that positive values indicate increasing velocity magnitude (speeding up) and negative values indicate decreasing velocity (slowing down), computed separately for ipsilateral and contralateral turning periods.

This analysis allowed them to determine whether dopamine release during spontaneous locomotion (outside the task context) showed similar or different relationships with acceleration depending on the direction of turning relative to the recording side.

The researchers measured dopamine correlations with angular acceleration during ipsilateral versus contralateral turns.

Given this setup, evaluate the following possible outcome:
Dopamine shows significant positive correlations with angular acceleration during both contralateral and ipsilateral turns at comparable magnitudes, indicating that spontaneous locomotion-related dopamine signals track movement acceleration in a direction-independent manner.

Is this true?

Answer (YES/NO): NO